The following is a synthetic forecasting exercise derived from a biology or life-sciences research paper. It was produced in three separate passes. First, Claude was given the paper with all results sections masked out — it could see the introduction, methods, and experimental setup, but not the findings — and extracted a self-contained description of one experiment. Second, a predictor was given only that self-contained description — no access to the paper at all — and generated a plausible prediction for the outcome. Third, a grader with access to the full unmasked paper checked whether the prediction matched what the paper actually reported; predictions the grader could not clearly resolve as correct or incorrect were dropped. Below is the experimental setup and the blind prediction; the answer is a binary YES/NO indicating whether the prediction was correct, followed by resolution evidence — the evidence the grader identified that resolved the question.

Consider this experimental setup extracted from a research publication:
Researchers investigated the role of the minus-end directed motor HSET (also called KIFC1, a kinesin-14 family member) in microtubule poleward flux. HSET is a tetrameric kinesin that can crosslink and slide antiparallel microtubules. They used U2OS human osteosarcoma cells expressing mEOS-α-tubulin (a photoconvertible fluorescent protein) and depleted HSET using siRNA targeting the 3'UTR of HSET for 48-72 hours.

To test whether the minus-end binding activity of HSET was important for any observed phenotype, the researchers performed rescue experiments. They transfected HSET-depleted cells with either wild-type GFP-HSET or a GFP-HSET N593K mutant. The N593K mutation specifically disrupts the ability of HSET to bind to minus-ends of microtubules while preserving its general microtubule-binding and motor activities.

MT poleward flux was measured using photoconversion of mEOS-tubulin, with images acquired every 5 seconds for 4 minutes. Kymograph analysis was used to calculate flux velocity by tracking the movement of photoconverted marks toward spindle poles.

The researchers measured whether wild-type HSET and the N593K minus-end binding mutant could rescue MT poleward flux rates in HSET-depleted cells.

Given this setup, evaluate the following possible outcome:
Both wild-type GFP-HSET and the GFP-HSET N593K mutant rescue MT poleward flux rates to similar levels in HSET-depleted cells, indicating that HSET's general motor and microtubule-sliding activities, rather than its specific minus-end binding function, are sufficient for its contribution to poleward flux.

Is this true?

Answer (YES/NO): NO